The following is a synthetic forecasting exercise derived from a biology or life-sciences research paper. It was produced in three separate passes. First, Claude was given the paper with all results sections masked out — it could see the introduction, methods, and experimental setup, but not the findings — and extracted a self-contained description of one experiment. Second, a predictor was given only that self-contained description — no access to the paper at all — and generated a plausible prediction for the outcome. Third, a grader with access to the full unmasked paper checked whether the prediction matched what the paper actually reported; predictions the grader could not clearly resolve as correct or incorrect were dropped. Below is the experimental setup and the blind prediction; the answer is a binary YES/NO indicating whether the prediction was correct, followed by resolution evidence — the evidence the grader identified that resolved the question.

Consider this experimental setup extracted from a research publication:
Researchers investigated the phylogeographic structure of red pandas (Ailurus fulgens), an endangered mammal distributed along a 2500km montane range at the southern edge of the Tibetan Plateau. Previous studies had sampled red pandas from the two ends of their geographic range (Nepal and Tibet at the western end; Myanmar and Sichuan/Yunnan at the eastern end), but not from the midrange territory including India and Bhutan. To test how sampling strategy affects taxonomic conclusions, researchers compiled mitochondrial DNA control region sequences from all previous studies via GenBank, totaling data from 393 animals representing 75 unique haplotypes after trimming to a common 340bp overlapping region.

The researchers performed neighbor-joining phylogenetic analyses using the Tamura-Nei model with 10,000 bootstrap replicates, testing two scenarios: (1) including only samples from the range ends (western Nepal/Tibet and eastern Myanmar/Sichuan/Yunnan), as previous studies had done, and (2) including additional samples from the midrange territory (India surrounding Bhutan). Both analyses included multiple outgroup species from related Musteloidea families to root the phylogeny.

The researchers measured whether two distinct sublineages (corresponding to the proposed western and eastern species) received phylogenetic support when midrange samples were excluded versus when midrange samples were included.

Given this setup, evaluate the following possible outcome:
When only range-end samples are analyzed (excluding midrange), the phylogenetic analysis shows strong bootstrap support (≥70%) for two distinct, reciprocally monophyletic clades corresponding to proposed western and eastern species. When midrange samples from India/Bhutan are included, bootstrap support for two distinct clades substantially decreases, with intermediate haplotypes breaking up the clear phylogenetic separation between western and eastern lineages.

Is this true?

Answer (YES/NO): NO